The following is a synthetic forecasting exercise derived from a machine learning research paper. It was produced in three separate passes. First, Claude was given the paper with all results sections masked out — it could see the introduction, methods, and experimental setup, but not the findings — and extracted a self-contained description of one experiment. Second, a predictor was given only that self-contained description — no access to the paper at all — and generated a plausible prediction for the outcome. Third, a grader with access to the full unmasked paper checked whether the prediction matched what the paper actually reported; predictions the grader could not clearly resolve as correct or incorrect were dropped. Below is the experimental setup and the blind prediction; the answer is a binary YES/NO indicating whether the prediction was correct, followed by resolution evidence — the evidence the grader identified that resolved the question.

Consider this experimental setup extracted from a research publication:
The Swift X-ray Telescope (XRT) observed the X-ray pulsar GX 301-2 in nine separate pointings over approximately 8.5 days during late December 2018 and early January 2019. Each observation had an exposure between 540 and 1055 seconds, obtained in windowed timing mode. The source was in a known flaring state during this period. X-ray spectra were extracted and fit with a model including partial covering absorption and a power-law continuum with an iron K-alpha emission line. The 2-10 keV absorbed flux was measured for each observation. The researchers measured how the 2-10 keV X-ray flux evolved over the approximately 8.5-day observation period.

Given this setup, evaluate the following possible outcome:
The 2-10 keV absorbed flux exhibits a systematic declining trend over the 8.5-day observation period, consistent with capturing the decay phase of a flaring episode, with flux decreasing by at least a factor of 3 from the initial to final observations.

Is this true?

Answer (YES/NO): NO